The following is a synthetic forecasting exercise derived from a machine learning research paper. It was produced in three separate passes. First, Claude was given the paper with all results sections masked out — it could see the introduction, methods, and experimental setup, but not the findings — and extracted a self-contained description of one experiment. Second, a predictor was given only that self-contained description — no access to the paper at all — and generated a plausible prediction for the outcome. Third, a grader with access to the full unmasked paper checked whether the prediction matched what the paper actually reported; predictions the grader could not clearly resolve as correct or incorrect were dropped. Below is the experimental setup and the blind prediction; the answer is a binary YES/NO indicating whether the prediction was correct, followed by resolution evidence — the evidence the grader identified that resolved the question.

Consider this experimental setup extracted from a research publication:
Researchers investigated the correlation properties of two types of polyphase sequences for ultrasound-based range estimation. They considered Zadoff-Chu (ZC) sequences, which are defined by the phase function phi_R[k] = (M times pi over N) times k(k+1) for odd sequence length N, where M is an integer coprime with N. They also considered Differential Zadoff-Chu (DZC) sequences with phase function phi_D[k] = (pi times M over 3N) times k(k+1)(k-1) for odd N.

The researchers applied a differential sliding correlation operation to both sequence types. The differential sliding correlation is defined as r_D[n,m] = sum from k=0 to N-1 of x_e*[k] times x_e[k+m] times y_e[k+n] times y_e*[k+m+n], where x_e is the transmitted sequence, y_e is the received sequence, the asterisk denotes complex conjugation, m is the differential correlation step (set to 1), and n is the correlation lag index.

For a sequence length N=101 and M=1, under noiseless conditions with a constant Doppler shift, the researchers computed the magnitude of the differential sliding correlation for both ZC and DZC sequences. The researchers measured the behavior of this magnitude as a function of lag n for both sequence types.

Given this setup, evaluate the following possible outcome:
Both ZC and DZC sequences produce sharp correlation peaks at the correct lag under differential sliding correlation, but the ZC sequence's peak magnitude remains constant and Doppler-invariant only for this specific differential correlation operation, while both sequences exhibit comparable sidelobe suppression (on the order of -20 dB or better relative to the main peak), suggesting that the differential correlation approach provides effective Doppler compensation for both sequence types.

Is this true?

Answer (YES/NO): NO